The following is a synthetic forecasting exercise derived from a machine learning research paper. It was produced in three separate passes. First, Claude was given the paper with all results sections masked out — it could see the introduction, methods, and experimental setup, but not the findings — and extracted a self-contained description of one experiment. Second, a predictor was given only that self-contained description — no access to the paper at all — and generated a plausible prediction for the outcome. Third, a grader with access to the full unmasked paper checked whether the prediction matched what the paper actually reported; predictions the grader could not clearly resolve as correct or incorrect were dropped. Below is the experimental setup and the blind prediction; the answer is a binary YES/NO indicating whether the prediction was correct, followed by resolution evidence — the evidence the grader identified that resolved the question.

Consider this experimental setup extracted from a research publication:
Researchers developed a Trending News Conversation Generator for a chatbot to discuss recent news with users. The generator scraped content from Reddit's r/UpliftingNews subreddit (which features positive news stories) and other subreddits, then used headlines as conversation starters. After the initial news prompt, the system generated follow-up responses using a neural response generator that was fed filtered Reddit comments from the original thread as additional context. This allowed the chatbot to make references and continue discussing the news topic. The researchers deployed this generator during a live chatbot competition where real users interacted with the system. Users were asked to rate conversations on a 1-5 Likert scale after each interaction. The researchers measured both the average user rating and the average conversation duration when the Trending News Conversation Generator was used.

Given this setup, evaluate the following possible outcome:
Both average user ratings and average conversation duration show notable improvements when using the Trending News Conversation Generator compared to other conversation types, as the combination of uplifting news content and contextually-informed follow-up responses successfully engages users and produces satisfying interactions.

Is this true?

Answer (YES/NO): NO